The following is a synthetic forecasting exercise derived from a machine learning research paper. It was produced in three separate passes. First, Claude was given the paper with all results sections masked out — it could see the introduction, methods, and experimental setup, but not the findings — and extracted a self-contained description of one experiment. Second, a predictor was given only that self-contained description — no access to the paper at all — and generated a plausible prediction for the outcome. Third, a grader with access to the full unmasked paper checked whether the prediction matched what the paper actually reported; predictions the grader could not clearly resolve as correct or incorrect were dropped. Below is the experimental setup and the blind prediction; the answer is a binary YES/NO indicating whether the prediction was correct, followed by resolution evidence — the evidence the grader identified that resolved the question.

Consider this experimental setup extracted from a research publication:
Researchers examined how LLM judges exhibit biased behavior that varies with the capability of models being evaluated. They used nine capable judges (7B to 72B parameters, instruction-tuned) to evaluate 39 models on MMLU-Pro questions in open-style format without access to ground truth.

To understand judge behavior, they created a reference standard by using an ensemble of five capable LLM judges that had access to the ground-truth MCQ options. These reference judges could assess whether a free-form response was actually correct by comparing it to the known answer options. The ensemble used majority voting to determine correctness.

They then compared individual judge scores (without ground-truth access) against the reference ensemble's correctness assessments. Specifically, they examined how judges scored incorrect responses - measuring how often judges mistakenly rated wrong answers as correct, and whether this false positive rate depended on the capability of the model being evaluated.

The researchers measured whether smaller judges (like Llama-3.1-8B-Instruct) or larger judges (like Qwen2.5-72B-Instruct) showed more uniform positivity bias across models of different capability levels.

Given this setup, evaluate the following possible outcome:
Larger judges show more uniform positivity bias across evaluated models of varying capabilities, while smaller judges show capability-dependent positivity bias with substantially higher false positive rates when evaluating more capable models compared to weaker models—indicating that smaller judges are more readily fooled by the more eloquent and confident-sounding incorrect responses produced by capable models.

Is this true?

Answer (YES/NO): NO